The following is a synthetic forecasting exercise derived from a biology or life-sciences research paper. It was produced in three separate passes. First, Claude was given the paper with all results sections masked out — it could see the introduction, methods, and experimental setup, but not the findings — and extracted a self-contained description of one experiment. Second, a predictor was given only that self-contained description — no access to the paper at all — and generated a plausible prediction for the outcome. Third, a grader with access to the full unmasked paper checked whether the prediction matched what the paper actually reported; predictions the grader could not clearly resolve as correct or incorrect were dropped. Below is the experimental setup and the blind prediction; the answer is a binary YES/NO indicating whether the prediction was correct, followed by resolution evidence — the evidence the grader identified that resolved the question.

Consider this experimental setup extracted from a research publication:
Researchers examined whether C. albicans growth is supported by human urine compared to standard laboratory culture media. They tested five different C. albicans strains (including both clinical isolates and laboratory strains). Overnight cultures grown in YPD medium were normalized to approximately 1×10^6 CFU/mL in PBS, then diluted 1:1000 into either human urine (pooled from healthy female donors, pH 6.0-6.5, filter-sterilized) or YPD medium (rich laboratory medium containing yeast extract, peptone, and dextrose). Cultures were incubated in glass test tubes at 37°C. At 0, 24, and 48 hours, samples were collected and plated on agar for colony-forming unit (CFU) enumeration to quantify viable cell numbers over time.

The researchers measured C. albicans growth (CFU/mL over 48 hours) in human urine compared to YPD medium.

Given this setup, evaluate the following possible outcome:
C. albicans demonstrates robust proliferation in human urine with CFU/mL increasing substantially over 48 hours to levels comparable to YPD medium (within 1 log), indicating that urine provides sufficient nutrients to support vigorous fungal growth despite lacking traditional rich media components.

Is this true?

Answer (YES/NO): YES